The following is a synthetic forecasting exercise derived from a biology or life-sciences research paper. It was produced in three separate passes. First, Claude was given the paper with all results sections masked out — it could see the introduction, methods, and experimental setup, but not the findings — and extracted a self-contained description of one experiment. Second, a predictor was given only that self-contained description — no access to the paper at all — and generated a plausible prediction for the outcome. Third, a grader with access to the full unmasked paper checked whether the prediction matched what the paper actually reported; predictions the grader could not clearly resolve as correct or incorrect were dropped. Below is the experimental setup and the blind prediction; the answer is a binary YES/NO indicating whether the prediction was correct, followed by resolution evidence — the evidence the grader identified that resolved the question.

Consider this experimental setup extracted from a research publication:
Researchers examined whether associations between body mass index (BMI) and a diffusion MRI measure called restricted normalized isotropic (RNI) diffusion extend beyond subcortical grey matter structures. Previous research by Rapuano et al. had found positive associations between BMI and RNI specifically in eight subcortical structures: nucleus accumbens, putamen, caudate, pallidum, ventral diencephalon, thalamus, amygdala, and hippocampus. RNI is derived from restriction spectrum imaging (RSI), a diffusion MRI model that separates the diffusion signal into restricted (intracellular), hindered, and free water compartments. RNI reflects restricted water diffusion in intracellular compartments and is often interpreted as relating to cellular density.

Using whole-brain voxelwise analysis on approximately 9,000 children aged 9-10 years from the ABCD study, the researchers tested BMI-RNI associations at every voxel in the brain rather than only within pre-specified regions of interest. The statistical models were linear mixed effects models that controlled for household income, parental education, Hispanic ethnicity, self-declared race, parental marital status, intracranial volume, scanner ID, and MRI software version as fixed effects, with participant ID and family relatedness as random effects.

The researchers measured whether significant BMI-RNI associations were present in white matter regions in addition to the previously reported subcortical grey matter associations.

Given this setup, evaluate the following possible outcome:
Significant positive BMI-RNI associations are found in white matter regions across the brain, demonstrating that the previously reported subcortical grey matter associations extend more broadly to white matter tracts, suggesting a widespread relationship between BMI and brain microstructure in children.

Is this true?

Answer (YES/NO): YES